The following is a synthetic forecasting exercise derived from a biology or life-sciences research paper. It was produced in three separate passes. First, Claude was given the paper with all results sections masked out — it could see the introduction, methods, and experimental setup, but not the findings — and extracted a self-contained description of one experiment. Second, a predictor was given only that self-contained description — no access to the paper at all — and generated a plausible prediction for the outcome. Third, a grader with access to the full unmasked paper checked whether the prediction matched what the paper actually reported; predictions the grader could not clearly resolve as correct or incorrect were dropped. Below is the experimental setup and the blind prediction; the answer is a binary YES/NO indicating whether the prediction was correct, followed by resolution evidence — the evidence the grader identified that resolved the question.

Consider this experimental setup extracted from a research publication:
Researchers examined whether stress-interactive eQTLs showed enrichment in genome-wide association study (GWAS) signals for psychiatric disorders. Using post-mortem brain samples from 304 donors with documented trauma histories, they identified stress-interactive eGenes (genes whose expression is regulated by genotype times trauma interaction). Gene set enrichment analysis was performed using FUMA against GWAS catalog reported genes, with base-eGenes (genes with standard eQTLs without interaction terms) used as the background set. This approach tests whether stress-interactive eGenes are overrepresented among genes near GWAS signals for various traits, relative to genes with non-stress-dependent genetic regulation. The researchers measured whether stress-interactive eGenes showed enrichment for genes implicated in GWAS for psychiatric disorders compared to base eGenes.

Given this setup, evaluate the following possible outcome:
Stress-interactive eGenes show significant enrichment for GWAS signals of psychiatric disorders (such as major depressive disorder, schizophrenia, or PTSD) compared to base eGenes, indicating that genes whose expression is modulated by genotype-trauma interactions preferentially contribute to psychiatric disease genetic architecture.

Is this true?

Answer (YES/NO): YES